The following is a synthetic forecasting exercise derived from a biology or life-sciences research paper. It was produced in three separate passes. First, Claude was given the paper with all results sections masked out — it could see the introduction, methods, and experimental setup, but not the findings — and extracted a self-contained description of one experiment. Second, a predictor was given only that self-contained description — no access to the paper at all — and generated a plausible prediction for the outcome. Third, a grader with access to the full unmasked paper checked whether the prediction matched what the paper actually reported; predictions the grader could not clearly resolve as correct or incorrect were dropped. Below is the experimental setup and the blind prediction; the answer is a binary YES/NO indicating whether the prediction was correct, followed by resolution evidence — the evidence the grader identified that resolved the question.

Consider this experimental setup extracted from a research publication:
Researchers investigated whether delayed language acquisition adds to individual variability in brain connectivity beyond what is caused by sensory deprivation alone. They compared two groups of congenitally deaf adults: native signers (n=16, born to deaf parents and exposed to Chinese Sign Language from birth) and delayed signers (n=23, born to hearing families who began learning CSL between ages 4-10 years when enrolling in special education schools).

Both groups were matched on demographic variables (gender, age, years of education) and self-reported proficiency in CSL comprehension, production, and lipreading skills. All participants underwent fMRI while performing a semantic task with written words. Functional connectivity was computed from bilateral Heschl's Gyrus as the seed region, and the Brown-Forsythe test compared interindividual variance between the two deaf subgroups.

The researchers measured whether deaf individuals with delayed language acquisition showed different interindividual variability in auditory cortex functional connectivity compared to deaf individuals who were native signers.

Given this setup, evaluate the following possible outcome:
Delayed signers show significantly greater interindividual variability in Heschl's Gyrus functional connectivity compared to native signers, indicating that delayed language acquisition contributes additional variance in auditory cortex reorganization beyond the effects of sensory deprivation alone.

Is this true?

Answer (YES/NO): NO